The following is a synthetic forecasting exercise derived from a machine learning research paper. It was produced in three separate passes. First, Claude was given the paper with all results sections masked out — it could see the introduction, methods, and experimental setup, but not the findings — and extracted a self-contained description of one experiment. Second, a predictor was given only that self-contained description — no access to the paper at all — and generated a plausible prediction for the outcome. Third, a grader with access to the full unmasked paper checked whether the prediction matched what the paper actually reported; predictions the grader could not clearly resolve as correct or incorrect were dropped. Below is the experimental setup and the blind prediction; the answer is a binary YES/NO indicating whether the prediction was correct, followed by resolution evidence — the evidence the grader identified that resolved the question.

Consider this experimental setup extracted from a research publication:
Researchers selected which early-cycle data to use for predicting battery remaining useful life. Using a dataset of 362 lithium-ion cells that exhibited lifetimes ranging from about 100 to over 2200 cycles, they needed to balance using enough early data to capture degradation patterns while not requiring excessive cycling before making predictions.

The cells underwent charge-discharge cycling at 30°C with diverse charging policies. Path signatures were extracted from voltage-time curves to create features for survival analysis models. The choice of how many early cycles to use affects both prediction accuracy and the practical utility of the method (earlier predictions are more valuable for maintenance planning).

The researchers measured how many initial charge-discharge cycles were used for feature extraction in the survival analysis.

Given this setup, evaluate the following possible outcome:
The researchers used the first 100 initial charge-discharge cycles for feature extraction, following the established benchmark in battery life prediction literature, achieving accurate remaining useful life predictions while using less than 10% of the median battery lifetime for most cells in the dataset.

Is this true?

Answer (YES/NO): NO